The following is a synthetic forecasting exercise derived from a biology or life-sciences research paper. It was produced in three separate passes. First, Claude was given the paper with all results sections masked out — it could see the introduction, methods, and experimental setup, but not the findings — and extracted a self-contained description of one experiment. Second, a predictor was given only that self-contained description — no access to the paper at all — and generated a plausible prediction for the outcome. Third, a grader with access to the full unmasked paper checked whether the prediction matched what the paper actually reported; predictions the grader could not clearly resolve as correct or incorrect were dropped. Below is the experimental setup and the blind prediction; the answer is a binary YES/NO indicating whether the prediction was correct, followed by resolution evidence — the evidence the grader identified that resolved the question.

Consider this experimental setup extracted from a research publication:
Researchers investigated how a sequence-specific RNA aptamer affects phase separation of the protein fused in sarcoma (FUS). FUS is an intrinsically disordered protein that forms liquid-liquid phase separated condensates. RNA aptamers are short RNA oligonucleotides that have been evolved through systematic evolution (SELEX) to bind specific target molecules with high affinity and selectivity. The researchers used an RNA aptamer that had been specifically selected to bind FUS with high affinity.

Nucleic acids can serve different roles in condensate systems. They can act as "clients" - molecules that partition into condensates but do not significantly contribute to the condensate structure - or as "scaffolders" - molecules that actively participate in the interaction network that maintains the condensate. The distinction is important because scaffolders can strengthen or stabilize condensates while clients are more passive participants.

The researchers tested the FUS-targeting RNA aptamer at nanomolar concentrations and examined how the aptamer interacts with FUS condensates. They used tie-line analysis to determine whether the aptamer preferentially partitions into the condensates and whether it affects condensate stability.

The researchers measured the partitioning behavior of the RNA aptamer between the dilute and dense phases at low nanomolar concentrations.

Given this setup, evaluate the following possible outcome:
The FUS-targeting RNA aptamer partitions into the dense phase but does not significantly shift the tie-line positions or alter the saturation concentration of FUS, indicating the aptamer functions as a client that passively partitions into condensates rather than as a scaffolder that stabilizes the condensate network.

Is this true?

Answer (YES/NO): NO